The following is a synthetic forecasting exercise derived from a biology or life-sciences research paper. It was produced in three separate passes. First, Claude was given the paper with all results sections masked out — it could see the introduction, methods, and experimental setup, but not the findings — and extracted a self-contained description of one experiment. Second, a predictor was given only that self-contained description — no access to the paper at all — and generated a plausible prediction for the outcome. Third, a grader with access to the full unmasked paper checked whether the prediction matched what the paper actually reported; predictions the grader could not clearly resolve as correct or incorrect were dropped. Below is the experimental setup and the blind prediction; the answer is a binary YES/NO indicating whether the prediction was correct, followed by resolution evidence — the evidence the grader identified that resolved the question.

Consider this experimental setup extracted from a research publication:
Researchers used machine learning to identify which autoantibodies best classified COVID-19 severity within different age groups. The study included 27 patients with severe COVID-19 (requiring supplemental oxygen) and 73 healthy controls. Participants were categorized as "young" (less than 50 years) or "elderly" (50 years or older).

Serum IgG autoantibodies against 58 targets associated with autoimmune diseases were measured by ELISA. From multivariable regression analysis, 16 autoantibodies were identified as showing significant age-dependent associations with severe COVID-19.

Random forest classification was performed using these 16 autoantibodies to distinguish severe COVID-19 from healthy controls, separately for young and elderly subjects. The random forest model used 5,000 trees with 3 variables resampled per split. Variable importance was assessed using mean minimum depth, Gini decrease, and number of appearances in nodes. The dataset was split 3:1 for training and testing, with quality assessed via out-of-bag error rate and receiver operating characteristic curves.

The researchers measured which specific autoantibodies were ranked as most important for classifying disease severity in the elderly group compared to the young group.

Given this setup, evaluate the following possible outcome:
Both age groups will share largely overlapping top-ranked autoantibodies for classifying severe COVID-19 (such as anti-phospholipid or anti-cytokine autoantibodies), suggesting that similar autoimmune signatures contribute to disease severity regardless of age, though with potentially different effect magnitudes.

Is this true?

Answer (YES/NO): YES